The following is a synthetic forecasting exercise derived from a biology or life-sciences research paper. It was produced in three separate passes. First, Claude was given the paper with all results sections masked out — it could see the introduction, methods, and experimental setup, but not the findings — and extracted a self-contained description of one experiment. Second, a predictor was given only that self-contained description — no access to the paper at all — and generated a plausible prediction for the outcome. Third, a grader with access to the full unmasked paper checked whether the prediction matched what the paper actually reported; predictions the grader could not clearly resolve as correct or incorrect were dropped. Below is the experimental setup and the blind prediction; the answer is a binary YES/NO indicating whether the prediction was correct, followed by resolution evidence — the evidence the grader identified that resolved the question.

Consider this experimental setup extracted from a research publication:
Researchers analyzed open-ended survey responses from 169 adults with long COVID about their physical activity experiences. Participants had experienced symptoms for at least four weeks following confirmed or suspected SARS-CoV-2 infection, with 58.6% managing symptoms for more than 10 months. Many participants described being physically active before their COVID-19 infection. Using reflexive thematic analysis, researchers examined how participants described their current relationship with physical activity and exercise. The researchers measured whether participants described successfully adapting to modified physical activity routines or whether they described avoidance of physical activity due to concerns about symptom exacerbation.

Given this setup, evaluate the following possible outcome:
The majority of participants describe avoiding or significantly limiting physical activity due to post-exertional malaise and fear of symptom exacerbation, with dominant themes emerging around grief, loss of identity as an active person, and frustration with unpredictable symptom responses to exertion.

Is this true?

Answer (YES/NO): YES